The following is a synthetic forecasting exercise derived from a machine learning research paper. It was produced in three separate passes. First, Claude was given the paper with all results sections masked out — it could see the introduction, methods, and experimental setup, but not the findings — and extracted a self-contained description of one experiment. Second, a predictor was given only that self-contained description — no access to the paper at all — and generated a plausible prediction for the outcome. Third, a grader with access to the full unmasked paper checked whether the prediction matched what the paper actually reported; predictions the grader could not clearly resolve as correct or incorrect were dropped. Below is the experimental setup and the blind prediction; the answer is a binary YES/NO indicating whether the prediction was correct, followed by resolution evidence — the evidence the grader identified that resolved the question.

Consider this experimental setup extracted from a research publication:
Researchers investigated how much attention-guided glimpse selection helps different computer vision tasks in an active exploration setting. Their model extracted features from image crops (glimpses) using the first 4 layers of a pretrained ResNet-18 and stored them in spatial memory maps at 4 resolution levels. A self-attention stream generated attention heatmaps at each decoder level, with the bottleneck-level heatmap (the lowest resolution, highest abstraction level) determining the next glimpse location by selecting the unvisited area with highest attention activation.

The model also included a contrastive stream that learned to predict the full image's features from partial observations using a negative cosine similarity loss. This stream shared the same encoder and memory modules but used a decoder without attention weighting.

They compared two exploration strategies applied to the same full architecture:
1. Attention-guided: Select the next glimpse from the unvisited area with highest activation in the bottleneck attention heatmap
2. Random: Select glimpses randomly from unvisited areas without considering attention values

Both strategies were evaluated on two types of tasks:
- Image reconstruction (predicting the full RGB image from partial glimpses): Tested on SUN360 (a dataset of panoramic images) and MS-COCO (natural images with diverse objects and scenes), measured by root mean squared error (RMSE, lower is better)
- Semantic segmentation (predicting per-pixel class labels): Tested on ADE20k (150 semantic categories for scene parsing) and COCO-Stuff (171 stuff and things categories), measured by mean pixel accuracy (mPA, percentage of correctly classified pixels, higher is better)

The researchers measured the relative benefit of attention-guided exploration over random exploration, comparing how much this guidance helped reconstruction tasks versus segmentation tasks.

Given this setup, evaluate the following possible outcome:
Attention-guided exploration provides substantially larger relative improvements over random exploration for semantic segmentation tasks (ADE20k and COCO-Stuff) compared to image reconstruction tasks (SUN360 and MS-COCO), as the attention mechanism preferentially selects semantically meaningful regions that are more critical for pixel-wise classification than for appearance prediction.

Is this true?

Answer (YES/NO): NO